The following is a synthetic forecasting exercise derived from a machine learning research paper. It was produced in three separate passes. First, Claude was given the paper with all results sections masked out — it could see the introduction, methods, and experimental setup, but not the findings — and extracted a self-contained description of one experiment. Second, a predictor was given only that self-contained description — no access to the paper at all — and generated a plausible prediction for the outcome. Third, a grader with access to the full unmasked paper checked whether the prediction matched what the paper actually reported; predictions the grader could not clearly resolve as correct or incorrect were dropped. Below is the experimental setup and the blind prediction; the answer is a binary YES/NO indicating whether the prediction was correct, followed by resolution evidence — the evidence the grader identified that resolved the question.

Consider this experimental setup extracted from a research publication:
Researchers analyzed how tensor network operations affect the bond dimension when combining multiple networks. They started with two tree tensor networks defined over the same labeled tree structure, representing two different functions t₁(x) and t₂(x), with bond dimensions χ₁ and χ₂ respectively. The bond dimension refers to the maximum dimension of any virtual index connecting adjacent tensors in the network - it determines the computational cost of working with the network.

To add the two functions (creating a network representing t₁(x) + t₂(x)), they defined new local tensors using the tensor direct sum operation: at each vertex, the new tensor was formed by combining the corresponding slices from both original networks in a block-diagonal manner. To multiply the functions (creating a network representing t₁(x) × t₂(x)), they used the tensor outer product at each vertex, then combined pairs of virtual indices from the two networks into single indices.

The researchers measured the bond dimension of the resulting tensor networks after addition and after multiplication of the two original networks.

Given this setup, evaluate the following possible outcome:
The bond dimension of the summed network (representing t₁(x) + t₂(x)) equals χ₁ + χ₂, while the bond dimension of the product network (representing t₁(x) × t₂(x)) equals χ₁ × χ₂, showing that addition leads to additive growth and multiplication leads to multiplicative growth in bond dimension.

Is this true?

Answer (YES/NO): YES